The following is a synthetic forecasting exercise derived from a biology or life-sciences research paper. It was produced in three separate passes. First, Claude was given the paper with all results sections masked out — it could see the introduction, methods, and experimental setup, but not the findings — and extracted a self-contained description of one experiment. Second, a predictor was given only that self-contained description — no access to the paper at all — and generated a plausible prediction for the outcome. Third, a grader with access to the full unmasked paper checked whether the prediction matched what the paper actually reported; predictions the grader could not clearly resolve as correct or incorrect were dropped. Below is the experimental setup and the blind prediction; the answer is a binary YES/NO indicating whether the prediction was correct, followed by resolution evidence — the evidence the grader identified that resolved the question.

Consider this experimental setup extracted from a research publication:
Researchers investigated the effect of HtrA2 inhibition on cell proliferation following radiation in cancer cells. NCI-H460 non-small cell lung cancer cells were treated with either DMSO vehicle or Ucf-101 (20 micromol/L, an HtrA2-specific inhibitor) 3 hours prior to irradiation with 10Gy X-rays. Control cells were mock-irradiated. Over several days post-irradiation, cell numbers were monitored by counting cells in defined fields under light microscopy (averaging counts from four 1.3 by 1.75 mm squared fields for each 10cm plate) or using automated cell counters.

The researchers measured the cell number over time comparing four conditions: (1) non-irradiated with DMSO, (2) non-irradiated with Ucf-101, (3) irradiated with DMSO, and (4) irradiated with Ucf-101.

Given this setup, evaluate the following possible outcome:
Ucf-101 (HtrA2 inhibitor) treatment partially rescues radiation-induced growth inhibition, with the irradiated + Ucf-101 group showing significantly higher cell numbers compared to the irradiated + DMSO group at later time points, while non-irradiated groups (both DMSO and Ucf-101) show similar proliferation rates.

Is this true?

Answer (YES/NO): YES